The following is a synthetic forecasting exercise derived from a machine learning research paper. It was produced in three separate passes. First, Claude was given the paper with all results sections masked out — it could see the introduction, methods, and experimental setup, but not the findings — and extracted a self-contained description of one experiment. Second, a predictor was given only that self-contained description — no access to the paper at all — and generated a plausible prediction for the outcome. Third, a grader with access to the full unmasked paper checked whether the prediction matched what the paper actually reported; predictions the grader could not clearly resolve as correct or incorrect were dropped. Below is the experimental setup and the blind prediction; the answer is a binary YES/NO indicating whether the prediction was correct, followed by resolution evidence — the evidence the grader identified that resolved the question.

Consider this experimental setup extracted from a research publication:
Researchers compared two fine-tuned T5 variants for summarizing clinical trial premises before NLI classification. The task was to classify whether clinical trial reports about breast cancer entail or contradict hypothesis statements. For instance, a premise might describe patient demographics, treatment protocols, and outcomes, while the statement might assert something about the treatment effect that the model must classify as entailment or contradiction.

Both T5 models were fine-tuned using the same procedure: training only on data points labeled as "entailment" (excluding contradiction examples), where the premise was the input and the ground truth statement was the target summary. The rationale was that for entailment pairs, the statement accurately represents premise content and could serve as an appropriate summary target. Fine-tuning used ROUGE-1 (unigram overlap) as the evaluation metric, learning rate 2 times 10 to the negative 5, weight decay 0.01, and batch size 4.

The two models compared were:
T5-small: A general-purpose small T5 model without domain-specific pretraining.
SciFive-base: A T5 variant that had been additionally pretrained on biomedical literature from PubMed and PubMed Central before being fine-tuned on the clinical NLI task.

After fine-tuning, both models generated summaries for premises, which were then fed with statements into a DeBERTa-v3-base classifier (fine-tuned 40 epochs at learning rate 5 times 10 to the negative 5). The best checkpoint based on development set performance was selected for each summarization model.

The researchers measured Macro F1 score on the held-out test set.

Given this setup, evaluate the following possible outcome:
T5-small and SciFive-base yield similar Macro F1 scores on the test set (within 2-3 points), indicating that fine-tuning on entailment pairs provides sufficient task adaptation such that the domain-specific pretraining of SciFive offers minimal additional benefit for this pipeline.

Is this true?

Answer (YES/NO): NO